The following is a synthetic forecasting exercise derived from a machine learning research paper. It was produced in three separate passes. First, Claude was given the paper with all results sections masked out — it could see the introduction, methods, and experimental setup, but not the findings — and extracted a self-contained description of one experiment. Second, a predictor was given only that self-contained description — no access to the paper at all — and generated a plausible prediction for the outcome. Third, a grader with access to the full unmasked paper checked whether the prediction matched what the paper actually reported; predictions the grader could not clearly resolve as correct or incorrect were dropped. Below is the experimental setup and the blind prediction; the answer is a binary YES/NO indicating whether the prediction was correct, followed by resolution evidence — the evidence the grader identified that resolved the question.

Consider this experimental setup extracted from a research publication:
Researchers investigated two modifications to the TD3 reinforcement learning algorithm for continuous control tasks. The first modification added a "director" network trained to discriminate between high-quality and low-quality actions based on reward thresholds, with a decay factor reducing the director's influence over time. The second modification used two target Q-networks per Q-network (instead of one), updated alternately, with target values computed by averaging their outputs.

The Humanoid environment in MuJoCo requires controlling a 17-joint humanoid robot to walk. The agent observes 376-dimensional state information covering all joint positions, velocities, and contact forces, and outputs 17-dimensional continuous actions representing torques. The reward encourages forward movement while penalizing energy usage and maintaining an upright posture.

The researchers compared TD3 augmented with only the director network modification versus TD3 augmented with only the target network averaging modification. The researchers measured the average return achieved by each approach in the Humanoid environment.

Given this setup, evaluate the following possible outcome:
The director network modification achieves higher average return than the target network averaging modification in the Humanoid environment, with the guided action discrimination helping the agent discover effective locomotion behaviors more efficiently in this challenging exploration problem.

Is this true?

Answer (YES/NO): NO